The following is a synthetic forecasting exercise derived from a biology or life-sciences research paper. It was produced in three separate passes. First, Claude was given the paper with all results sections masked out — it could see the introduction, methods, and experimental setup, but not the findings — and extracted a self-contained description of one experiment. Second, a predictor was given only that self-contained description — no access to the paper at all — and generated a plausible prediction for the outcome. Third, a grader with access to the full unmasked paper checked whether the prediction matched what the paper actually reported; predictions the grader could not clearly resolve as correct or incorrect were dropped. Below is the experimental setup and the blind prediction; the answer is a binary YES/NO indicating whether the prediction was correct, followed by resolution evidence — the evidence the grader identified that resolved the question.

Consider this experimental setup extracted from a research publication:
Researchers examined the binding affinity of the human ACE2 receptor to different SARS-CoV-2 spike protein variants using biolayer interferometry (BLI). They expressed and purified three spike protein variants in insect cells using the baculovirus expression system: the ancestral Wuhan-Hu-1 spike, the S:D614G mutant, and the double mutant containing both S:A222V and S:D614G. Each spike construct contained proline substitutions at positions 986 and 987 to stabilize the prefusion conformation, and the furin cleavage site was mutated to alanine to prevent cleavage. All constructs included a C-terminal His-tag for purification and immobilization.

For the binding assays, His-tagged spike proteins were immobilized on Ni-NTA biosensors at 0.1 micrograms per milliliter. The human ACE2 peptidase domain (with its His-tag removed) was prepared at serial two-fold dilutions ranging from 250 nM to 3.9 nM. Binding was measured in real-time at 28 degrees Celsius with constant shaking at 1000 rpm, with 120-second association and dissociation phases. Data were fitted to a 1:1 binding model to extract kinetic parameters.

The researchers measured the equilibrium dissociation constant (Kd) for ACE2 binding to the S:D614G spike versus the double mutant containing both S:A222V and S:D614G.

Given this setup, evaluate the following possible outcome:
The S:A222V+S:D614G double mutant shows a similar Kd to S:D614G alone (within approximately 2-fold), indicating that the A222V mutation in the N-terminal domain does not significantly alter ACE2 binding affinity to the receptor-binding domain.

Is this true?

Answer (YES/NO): YES